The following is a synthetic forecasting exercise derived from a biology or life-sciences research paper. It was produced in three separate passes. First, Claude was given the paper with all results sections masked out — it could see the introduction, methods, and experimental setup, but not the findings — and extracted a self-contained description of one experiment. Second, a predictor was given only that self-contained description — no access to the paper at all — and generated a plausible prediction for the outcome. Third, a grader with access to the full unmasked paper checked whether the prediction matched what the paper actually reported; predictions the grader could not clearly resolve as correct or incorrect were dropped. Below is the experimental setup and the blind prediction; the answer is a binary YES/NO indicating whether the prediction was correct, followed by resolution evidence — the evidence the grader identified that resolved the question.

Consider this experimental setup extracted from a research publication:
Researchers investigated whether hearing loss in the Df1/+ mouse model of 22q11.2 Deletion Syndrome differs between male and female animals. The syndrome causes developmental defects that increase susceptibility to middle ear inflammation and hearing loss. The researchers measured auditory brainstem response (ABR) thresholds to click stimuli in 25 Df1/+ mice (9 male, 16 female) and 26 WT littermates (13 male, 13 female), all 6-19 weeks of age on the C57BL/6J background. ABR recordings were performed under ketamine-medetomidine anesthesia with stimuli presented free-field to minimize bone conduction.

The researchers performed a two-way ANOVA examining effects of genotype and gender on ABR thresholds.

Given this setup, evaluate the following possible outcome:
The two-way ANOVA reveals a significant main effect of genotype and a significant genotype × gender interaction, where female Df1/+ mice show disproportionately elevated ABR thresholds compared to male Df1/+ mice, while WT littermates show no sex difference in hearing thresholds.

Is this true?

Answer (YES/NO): NO